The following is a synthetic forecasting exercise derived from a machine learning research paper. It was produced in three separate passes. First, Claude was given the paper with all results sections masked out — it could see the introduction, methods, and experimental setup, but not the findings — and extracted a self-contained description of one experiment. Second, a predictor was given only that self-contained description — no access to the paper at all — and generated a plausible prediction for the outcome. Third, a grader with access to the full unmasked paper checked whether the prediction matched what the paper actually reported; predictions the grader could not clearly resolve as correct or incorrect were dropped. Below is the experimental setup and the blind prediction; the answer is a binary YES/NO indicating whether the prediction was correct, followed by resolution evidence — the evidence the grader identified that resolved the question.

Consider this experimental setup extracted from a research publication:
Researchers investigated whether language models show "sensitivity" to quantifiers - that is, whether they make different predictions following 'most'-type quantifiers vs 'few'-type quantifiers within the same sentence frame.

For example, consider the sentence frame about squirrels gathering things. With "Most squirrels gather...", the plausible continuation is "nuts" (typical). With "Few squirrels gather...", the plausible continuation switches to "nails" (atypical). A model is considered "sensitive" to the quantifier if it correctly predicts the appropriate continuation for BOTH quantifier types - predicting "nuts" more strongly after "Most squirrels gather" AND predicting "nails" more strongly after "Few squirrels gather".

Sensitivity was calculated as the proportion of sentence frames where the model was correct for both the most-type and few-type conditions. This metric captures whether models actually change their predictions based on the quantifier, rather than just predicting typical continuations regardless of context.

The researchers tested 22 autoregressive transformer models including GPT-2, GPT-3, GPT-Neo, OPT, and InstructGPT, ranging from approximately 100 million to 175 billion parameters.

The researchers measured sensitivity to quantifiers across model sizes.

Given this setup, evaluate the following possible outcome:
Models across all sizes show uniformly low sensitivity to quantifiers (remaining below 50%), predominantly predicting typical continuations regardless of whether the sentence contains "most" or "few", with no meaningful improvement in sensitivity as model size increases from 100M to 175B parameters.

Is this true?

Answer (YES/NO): YES